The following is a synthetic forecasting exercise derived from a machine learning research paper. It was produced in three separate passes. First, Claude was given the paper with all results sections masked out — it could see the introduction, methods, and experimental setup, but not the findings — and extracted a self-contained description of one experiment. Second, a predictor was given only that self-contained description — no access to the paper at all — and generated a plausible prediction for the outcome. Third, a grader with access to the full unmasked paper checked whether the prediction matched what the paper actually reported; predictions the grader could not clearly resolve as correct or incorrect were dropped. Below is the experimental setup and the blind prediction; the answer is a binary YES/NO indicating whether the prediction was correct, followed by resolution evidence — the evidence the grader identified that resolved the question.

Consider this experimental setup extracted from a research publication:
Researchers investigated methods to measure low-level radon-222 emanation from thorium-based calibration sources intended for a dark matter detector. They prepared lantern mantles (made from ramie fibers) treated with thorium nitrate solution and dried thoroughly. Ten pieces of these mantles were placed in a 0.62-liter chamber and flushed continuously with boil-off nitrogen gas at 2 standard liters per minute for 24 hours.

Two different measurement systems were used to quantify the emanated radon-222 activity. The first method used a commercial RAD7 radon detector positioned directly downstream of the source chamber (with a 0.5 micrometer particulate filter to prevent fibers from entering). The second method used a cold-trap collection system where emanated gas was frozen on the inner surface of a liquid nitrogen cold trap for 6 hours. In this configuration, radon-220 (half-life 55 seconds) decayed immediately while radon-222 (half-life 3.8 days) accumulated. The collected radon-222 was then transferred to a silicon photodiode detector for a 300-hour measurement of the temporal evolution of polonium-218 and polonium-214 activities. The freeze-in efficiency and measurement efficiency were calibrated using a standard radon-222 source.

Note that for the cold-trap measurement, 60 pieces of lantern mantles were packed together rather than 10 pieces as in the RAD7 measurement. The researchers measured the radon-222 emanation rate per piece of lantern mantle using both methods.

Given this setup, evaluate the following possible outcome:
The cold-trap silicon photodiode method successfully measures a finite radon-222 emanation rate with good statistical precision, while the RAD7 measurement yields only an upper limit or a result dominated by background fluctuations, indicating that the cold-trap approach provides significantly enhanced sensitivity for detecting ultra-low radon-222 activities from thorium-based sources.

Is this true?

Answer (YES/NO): NO